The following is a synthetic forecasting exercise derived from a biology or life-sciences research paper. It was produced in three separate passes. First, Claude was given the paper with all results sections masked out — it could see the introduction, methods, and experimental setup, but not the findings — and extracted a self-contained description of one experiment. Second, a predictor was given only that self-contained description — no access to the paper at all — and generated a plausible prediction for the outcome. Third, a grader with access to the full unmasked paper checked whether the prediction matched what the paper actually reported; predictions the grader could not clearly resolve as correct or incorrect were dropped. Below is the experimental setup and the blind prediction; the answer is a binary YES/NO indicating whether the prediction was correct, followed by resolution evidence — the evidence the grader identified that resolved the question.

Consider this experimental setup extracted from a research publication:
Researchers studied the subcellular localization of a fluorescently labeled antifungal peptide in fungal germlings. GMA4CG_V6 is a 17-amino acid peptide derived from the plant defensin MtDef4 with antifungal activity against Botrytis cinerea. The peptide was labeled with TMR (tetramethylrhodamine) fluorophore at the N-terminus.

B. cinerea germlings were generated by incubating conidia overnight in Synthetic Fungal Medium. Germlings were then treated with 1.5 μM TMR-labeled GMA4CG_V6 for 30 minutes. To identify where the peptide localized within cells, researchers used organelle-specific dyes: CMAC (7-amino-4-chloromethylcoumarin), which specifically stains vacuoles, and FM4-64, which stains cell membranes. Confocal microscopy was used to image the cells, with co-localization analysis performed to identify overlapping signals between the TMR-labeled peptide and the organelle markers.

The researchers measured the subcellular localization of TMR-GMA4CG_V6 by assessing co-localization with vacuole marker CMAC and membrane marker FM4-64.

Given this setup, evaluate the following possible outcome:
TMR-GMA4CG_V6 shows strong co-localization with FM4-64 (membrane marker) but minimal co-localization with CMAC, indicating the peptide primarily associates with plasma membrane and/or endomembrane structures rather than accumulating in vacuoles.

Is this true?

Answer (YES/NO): NO